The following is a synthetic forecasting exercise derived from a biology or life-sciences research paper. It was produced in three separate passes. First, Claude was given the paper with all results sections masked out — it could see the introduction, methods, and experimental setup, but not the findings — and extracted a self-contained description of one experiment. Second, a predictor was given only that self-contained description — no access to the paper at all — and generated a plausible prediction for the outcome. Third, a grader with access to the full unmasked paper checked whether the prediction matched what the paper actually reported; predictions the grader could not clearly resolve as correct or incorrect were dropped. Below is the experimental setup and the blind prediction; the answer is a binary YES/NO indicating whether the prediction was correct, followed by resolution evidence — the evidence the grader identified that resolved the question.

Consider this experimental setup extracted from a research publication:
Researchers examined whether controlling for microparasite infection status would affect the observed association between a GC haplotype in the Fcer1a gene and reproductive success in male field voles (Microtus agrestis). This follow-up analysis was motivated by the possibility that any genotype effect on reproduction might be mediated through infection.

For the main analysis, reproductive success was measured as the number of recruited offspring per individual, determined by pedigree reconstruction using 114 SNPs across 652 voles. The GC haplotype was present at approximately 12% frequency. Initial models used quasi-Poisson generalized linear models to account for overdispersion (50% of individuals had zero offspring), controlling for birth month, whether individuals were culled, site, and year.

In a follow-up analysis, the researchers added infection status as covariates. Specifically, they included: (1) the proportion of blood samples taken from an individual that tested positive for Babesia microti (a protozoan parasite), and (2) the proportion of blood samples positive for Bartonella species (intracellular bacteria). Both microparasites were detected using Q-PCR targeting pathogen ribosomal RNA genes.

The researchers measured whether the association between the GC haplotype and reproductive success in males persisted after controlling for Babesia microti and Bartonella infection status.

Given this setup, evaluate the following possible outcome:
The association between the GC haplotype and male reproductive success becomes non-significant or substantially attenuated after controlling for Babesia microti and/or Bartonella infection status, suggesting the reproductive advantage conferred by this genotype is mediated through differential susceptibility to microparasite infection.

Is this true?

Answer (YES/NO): NO